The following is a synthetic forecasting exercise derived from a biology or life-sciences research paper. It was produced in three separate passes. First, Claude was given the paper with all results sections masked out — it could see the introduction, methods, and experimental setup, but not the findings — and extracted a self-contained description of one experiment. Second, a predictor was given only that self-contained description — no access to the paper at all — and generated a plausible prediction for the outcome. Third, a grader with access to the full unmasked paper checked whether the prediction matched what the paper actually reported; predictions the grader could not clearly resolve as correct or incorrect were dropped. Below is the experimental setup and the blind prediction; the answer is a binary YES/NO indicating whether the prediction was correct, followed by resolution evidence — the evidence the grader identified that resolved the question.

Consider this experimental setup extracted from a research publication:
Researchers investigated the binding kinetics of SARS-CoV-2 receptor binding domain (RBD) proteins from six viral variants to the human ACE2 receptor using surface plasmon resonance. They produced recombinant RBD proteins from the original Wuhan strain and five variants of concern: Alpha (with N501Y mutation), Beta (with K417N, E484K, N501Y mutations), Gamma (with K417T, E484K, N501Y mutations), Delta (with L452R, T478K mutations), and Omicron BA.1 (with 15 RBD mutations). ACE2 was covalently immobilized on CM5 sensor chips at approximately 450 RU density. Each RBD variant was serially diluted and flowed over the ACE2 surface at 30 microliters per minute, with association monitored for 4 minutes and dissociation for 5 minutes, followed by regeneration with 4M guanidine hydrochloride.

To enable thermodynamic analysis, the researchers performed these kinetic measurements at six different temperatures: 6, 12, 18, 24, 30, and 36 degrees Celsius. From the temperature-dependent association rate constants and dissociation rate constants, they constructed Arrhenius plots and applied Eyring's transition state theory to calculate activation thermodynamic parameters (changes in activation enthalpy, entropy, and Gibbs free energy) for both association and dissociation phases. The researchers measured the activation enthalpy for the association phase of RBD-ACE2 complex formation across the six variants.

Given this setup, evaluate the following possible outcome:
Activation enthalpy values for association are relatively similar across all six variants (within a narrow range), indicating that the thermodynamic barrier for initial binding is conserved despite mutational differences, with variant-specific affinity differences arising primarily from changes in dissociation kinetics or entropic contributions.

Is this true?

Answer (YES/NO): NO